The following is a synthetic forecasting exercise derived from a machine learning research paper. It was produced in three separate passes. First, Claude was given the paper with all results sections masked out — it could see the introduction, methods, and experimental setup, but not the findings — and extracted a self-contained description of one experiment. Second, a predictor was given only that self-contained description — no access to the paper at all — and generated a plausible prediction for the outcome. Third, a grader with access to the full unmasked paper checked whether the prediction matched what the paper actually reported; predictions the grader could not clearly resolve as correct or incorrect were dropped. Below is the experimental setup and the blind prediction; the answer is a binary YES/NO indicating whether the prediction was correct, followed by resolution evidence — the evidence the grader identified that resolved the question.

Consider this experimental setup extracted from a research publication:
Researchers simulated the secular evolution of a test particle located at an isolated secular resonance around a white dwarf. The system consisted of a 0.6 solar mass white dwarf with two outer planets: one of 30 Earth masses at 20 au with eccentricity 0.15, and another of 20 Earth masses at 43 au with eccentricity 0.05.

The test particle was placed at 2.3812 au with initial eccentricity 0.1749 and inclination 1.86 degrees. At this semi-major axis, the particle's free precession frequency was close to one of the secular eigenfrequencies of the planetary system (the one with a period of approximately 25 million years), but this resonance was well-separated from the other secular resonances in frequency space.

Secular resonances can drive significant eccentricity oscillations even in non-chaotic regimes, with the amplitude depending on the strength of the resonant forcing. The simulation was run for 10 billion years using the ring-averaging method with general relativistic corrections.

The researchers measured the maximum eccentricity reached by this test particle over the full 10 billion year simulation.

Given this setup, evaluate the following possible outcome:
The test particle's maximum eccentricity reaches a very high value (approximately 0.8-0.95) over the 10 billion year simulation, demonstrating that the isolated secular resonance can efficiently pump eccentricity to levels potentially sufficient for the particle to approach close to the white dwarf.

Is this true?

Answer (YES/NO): NO